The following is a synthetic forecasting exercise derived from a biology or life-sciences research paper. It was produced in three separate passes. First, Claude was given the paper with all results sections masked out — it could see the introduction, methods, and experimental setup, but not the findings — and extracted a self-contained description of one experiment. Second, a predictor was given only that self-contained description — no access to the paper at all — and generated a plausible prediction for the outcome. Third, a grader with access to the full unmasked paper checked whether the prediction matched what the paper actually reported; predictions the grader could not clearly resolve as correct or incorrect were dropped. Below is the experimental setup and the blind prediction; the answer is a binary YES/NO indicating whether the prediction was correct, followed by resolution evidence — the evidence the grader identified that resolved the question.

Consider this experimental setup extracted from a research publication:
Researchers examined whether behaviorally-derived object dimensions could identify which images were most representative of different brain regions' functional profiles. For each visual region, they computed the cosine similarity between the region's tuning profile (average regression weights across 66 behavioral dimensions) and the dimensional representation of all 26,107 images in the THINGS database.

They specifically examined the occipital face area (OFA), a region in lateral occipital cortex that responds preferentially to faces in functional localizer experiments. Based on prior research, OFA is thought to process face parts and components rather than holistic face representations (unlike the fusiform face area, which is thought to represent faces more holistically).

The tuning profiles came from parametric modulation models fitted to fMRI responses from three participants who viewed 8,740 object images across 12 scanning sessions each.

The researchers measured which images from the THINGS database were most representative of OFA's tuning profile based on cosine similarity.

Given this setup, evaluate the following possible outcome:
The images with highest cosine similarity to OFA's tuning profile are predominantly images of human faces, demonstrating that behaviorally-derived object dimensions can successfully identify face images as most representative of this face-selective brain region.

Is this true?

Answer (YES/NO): YES